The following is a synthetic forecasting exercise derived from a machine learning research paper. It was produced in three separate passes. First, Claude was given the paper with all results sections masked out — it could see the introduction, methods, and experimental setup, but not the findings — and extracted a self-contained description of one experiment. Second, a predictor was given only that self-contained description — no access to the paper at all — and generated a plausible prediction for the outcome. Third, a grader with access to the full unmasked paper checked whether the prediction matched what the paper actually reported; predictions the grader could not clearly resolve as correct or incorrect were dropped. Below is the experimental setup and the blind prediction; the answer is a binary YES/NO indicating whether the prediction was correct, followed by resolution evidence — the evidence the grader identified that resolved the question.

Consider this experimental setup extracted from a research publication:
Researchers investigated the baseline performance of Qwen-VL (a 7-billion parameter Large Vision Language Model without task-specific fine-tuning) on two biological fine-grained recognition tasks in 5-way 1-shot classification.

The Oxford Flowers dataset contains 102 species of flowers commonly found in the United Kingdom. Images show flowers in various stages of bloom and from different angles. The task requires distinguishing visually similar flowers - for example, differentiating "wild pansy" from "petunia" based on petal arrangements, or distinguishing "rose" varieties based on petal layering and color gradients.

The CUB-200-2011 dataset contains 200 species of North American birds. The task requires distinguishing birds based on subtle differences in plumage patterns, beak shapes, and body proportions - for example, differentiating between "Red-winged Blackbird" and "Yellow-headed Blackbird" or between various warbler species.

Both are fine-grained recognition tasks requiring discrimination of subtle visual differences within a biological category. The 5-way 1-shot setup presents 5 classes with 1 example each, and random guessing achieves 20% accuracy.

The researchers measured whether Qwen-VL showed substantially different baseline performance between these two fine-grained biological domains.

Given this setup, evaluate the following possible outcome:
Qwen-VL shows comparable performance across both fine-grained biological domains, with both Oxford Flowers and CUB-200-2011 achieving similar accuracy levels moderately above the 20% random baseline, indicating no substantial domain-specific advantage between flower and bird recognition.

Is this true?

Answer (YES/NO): YES